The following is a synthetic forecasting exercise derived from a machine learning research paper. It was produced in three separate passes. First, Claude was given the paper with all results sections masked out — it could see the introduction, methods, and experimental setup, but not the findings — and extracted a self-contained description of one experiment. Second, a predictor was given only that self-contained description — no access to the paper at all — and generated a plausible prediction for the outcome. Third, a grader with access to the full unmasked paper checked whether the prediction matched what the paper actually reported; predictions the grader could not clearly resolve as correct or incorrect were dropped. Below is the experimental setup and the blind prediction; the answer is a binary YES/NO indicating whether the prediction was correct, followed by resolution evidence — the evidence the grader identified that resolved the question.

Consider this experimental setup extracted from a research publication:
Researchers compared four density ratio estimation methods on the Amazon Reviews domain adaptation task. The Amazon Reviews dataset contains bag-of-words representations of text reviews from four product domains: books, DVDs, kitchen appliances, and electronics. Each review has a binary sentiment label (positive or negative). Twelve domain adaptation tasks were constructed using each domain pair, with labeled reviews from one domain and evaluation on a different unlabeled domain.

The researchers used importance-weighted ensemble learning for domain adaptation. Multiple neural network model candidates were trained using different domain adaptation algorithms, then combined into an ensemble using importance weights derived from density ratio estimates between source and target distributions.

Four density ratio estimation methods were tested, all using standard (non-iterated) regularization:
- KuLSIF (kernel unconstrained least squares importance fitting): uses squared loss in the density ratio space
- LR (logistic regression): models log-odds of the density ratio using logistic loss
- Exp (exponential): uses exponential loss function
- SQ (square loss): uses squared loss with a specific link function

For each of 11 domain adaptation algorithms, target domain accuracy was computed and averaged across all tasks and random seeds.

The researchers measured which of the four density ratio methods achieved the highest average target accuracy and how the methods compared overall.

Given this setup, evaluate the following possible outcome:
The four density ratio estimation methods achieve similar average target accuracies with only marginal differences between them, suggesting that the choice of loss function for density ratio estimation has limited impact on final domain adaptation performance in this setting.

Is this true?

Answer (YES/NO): NO